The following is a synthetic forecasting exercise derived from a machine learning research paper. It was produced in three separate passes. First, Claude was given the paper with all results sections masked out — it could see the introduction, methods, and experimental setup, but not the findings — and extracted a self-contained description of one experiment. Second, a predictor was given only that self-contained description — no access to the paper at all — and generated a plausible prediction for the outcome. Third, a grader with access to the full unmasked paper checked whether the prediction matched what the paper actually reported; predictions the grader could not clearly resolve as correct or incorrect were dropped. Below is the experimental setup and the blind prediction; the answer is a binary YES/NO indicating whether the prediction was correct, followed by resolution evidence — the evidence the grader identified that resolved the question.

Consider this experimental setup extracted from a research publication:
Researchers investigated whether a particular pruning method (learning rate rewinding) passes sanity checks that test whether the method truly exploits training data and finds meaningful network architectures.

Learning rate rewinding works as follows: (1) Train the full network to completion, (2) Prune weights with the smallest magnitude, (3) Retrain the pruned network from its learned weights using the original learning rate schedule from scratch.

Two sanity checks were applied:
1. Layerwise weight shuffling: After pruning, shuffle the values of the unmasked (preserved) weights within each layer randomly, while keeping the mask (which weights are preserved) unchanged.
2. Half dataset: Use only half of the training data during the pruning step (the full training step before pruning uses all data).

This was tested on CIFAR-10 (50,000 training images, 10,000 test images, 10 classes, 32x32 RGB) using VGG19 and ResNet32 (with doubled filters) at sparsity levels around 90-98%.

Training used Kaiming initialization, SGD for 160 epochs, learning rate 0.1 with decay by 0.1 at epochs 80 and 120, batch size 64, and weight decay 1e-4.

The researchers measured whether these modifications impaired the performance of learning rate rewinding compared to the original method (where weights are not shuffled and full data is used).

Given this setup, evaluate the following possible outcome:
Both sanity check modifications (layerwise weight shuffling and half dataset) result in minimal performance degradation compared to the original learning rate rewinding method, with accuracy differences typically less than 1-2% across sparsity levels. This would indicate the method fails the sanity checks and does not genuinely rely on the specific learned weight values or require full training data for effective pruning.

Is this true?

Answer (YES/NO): NO